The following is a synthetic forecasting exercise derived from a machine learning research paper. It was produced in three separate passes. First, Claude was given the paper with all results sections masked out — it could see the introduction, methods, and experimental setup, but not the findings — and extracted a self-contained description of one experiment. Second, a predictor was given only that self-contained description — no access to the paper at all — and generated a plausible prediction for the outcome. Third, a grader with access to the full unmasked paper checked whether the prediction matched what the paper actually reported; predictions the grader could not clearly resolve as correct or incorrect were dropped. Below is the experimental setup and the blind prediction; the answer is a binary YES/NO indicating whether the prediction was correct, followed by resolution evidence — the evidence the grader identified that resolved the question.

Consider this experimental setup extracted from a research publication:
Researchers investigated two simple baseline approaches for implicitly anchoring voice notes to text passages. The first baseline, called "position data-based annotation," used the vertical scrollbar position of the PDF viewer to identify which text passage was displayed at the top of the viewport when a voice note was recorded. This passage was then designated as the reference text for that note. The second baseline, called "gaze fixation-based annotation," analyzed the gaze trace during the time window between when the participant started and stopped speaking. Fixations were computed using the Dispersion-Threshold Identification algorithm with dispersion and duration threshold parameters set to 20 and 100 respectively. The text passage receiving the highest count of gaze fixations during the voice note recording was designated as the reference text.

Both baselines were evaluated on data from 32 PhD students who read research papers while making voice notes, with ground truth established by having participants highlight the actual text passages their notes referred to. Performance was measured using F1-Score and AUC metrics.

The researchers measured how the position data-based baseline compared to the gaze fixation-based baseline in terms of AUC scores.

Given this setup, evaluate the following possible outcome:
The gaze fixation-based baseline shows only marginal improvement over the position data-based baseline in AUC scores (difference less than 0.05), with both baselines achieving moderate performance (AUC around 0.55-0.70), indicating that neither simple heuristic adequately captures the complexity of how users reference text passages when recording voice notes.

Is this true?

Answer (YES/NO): NO